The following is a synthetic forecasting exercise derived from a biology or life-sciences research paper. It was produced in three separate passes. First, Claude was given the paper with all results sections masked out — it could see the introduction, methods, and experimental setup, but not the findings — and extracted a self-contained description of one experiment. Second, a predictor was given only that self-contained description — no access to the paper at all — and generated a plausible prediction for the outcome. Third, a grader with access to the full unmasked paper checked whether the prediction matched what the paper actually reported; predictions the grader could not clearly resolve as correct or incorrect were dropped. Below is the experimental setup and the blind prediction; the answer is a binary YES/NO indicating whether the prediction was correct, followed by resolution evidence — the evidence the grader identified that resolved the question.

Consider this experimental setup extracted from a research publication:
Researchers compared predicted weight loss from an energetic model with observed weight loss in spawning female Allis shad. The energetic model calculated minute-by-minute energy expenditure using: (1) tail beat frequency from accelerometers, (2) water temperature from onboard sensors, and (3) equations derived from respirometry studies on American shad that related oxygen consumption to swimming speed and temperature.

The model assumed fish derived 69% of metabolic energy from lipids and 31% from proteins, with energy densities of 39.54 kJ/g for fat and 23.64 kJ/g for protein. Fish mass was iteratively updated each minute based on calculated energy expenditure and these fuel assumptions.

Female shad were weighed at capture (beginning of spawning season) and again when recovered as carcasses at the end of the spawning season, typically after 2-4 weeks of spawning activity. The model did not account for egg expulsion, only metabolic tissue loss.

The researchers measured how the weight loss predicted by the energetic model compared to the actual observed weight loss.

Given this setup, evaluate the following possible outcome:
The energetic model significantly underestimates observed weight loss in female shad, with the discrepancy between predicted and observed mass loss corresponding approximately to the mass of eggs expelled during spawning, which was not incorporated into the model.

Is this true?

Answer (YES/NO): NO